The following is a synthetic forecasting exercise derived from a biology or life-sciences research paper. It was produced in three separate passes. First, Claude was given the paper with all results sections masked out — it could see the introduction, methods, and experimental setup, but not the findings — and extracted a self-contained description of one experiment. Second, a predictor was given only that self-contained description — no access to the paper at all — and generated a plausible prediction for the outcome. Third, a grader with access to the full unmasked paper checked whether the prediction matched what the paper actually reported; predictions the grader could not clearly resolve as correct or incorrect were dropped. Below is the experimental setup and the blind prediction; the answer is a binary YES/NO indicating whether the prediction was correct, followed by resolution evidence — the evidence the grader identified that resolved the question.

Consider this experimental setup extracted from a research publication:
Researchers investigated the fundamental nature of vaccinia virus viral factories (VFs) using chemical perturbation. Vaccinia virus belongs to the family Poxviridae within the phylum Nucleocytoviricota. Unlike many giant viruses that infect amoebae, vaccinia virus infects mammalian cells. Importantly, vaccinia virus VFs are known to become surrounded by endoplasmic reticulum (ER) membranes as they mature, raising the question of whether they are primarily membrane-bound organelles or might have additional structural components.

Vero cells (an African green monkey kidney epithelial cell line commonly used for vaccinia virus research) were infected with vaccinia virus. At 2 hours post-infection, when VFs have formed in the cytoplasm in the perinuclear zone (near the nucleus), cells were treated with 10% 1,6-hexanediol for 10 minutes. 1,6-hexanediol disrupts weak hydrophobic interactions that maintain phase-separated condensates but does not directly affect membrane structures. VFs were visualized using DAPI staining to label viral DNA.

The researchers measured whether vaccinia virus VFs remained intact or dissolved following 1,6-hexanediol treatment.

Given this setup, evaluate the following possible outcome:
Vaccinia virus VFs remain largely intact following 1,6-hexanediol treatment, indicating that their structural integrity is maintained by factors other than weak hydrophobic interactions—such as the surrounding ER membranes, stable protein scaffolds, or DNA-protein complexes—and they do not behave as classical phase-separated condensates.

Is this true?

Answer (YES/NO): NO